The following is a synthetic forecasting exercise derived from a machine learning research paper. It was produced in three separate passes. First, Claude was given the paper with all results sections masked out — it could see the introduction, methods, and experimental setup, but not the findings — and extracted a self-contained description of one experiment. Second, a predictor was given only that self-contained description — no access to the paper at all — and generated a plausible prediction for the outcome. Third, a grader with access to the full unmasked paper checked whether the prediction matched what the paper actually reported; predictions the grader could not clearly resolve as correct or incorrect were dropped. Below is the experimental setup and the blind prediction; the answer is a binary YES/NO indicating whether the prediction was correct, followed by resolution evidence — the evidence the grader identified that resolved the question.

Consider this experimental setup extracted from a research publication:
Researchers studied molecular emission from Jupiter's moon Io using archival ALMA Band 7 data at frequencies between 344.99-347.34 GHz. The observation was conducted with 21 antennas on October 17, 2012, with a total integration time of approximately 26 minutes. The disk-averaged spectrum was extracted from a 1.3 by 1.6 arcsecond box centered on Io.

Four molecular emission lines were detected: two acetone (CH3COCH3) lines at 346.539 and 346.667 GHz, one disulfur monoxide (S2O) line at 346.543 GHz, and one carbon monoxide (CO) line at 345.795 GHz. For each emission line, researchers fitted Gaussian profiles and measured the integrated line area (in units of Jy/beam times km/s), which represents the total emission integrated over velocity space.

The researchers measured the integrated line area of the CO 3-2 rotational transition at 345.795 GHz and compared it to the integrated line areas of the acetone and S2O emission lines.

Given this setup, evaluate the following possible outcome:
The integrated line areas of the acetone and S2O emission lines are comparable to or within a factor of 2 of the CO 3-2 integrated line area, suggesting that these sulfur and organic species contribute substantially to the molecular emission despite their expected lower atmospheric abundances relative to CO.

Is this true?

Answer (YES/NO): NO